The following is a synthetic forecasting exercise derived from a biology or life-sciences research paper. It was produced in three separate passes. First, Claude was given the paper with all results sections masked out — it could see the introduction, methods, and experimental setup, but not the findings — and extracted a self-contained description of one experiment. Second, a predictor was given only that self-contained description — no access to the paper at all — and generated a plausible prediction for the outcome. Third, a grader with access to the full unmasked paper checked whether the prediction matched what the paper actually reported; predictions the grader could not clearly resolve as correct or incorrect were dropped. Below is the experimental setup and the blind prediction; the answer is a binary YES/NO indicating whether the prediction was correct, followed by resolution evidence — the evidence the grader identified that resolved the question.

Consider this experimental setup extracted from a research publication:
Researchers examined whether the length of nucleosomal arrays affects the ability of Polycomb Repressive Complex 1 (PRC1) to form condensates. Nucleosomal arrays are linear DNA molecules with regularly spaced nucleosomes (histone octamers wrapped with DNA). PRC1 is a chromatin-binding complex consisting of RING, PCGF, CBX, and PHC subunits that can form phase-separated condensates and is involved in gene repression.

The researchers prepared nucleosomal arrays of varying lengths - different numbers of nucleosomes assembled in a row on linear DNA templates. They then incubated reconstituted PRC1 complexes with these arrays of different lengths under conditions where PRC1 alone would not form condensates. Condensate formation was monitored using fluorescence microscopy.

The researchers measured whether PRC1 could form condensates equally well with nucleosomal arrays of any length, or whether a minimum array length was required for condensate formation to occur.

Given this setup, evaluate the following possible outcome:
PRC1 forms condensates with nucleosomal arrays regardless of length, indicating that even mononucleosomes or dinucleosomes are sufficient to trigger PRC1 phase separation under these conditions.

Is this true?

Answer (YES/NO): NO